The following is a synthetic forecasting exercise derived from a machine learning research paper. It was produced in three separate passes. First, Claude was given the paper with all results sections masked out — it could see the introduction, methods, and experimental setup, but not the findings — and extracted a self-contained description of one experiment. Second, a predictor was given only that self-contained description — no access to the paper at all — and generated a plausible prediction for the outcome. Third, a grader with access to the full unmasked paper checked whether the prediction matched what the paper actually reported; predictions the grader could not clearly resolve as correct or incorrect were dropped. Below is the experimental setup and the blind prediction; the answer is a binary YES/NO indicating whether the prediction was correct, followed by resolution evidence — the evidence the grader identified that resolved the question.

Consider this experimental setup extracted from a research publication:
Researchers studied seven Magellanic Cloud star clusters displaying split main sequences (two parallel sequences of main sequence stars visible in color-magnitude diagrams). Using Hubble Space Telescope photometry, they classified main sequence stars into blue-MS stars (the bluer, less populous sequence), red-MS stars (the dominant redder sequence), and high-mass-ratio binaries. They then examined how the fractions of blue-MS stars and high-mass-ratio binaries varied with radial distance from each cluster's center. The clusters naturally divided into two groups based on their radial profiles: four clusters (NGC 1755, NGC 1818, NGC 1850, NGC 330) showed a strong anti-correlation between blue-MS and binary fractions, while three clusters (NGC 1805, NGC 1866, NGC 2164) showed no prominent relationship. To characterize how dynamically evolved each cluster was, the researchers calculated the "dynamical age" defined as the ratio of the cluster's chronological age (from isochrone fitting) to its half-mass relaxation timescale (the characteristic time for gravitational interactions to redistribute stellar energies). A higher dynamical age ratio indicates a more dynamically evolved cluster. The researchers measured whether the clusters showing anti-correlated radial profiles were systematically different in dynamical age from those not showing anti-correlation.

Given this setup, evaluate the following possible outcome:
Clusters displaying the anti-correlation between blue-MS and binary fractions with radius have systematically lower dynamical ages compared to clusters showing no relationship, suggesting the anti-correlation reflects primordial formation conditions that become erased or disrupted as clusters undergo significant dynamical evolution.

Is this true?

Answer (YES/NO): NO